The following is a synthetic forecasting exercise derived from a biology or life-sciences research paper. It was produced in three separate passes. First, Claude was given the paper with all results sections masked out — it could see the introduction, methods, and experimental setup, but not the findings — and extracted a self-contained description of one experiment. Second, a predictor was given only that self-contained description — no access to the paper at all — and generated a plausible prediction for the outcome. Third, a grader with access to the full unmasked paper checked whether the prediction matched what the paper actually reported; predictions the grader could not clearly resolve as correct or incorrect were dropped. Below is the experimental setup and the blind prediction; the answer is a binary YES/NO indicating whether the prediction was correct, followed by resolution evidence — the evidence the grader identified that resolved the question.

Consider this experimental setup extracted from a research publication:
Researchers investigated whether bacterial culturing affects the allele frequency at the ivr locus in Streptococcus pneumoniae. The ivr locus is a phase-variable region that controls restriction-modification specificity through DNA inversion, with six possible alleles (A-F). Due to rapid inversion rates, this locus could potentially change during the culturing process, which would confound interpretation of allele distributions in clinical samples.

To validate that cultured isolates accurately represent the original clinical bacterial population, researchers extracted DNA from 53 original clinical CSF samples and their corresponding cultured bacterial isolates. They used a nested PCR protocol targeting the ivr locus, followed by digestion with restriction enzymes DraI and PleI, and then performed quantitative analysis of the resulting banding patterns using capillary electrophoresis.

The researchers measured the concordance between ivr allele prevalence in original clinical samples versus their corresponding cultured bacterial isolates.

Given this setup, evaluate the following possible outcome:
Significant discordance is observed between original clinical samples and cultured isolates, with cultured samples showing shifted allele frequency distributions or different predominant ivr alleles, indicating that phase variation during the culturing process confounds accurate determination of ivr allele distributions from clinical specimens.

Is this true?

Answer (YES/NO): NO